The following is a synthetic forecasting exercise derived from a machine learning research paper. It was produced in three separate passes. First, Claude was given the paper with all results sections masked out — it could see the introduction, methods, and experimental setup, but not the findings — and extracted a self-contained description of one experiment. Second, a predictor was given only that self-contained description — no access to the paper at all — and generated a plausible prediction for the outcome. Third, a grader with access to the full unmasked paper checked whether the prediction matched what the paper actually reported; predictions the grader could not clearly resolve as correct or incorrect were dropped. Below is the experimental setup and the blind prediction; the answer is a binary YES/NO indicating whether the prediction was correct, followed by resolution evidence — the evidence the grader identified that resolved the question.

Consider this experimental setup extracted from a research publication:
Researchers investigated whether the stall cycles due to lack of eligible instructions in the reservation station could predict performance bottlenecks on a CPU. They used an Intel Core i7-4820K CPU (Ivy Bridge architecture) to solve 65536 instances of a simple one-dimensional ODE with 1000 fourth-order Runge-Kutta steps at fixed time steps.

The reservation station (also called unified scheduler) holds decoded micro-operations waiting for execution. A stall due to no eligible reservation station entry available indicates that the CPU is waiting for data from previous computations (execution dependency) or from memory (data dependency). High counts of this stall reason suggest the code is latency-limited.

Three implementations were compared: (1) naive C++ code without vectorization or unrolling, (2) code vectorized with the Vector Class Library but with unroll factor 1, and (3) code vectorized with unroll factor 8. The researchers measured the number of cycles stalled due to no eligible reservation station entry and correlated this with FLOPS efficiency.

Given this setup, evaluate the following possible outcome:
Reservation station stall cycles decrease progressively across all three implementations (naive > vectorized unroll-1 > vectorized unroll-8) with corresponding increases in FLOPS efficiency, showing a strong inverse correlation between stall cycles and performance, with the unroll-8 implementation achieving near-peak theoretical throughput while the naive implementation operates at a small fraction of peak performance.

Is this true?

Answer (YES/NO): YES